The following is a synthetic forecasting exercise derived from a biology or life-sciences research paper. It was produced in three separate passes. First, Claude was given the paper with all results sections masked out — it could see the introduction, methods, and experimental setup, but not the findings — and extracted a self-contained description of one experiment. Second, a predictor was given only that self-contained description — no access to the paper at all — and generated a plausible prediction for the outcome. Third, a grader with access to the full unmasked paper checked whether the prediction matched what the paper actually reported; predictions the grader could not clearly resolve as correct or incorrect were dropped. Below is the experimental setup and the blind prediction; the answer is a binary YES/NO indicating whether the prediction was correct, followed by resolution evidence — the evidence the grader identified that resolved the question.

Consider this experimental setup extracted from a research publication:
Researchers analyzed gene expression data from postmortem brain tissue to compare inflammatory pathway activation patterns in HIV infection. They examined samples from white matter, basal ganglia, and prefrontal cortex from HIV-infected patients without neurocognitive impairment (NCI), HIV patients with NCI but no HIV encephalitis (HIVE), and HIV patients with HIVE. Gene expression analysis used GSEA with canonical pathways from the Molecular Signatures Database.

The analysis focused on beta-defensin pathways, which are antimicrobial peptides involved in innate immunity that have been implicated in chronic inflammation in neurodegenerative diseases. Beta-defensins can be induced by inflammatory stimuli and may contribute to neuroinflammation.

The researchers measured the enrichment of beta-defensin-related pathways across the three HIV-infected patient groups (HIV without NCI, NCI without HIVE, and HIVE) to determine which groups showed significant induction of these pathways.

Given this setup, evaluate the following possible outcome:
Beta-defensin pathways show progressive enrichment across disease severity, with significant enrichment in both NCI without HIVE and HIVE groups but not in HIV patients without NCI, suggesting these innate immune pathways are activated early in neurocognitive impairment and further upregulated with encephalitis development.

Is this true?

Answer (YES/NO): NO